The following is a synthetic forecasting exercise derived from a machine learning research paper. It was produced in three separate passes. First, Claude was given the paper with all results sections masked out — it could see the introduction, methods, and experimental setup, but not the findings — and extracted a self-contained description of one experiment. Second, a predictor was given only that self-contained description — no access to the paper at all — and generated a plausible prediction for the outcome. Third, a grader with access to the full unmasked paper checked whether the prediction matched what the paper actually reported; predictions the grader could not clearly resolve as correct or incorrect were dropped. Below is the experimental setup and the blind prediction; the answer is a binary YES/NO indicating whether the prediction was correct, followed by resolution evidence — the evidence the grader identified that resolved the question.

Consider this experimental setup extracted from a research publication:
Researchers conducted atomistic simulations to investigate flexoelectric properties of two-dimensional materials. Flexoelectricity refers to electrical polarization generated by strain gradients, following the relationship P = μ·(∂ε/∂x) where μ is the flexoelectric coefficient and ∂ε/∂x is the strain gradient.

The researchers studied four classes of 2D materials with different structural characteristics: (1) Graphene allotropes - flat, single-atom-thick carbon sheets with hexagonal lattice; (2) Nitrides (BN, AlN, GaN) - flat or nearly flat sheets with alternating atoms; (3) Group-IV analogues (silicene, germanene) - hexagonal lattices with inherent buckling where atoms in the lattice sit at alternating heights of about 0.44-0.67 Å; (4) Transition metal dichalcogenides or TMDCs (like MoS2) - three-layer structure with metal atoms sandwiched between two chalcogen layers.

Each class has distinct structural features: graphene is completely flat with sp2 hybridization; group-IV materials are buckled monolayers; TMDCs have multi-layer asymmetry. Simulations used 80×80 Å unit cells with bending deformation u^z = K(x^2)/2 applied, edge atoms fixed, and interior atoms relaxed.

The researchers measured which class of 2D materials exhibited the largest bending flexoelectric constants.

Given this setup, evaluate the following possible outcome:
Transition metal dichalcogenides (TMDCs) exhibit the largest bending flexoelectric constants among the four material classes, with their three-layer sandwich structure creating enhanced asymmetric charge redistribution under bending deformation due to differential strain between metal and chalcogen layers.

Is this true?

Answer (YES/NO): YES